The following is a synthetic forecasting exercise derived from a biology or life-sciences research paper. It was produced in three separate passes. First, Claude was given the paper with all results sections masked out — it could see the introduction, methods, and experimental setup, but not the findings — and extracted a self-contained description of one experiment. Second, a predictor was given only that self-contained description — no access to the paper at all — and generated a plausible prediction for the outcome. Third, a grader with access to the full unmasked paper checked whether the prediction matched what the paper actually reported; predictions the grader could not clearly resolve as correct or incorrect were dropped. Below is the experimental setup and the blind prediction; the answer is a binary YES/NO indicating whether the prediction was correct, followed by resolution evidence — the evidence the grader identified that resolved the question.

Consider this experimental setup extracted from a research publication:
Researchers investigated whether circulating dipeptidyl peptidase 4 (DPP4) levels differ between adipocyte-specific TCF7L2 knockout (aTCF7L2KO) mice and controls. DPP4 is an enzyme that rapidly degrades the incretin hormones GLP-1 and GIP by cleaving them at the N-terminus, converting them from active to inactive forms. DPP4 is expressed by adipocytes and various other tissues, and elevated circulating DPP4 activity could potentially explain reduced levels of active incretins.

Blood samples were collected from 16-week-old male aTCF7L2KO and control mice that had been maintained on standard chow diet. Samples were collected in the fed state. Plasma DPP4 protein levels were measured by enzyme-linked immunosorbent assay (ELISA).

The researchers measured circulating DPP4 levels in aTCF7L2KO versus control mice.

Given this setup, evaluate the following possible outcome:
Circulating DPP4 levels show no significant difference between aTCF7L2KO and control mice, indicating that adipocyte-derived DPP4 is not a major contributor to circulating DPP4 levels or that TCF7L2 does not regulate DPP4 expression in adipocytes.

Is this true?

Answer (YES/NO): YES